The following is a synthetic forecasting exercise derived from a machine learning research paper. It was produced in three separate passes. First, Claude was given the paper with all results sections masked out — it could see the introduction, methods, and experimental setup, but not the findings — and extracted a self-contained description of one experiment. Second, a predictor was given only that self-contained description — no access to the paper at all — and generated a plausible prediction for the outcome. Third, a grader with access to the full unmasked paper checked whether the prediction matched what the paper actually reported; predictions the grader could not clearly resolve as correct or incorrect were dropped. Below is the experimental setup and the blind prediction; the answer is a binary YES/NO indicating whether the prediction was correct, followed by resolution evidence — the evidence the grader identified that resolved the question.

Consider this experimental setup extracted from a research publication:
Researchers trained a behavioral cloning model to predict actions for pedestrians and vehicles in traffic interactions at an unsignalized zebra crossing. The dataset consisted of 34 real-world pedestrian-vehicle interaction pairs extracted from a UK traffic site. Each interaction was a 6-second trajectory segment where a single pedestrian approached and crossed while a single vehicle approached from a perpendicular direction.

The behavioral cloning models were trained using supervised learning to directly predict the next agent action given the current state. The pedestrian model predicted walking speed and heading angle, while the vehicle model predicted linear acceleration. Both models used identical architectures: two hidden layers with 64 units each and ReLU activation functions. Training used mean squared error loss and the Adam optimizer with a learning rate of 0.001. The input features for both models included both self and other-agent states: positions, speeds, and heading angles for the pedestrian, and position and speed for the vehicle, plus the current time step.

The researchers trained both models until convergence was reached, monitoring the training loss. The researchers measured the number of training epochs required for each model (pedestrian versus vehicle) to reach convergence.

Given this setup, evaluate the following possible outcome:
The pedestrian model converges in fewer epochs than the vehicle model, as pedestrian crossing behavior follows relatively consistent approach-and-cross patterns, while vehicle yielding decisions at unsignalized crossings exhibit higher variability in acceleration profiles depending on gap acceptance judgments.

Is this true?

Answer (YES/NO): YES